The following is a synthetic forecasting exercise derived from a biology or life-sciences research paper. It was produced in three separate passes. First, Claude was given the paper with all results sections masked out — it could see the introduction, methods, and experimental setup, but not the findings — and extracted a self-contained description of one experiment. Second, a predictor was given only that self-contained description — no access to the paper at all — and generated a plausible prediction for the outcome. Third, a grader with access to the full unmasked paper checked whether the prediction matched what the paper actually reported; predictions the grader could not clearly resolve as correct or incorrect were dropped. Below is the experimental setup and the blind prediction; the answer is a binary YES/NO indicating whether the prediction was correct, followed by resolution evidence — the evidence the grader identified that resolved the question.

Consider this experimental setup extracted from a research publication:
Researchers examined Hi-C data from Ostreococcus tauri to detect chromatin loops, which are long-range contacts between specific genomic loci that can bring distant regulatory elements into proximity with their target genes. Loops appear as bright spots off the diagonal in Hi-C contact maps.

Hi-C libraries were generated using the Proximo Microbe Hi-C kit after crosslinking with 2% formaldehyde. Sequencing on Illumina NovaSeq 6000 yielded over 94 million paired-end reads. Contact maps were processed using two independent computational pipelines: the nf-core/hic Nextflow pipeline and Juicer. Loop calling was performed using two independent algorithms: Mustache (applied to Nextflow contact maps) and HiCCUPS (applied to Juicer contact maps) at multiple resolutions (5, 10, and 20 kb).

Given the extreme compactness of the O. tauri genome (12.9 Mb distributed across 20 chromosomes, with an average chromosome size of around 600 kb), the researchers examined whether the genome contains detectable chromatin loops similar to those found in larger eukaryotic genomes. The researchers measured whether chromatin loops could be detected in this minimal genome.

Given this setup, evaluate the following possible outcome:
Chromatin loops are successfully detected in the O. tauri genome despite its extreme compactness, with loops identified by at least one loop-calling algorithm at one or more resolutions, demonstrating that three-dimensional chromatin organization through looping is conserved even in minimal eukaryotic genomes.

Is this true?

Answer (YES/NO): YES